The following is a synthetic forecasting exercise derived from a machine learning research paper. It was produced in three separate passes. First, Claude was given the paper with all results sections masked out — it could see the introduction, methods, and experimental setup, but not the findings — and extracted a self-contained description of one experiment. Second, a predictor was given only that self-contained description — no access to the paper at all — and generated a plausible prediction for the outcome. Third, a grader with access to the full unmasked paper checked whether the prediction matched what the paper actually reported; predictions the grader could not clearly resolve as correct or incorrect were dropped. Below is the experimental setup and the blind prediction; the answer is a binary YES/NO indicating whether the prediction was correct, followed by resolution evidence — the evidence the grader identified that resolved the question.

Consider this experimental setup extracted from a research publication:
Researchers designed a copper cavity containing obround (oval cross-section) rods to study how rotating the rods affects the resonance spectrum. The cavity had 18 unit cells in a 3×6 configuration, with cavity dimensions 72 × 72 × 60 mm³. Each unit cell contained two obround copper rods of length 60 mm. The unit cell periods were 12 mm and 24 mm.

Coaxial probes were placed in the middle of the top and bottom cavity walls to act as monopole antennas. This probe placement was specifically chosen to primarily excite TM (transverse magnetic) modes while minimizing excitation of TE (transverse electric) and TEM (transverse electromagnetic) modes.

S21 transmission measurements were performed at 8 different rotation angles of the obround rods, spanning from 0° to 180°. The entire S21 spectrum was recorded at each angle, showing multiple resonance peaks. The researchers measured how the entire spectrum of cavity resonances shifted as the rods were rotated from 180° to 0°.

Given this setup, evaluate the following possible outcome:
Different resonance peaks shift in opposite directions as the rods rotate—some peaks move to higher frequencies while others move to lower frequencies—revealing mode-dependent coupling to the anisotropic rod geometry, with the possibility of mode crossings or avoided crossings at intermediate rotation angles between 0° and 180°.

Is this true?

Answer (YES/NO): NO